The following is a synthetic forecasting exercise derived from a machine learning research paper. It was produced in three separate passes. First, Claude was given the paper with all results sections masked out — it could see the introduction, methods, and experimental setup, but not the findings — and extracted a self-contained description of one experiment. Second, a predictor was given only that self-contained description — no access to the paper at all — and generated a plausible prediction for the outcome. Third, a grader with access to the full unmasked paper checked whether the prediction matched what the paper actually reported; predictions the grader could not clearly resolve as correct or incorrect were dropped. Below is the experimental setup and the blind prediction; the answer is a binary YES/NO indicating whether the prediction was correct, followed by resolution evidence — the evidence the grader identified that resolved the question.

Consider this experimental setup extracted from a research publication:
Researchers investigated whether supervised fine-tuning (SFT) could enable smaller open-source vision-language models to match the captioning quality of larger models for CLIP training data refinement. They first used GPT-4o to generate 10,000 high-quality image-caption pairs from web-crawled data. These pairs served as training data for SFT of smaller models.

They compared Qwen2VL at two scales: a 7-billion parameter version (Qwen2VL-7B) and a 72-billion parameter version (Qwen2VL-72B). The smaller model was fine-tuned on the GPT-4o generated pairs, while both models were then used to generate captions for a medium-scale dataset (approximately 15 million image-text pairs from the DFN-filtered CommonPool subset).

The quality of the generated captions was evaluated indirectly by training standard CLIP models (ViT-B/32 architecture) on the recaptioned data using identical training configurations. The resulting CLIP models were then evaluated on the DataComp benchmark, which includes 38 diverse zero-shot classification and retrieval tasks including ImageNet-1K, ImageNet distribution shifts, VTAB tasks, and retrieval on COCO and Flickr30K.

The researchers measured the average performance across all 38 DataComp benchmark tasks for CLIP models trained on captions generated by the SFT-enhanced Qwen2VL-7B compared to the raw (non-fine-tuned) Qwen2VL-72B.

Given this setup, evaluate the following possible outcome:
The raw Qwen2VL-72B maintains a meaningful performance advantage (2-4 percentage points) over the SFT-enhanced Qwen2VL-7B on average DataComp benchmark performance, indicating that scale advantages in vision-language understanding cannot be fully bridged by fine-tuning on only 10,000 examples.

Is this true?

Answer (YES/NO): NO